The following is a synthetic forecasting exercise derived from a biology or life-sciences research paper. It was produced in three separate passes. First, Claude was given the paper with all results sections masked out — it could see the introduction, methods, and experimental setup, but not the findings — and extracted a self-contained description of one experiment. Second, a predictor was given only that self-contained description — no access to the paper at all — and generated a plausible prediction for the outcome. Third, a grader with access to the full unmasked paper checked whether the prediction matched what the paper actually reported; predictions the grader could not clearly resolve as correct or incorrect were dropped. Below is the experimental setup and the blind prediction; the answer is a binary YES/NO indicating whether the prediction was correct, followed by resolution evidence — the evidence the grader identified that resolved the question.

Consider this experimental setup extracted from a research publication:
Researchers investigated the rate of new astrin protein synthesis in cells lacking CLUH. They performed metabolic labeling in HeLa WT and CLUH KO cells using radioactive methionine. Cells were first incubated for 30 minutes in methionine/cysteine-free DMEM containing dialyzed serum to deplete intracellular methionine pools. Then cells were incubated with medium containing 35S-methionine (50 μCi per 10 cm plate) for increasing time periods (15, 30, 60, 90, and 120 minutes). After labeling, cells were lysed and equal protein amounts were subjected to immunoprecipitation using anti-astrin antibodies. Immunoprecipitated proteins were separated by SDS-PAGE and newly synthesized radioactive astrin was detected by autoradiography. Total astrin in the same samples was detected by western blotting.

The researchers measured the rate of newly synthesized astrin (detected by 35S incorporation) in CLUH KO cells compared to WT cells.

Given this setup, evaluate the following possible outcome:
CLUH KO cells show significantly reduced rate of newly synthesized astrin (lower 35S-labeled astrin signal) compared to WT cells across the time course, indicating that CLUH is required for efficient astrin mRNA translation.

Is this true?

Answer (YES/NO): YES